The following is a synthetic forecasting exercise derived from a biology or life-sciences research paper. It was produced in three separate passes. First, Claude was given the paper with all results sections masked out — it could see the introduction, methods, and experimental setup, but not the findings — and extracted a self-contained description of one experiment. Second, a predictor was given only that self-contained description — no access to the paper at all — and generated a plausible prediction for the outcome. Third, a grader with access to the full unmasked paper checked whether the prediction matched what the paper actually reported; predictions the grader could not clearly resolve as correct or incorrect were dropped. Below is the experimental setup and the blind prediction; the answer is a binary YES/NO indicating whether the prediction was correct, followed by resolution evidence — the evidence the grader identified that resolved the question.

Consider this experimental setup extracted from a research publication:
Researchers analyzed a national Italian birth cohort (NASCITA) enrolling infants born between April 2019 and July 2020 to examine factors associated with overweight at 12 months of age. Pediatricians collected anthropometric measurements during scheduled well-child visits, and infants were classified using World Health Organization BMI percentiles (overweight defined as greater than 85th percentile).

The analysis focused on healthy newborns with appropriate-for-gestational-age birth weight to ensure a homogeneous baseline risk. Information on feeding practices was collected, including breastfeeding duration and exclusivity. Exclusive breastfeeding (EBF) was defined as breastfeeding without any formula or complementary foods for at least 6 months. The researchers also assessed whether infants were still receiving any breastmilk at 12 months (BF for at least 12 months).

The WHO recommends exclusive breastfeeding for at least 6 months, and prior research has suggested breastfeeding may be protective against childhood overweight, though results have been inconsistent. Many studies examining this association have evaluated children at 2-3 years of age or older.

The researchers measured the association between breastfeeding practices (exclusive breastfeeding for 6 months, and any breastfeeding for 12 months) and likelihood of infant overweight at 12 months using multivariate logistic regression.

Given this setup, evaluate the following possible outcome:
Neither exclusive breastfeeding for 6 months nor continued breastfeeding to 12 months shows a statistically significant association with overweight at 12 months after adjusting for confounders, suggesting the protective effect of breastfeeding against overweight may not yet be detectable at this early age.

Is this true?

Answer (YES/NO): YES